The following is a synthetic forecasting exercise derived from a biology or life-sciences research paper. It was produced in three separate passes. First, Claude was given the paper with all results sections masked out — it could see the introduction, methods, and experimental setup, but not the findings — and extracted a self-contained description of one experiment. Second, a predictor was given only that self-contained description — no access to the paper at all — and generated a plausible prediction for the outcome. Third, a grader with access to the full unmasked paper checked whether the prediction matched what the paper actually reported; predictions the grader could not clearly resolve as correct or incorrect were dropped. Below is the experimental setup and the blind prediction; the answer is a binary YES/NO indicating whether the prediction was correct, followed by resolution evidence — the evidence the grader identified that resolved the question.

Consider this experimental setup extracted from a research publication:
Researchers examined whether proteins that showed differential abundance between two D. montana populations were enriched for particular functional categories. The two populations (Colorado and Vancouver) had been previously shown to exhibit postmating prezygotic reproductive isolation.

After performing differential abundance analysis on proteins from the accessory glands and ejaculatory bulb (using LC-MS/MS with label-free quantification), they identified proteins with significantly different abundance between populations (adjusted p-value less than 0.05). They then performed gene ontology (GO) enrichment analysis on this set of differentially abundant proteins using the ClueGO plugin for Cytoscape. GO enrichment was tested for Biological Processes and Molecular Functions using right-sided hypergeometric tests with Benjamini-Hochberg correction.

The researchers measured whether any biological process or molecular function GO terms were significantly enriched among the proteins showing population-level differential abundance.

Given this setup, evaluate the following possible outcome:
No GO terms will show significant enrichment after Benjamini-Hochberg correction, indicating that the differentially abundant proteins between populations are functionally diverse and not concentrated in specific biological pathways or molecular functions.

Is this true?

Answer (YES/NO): NO